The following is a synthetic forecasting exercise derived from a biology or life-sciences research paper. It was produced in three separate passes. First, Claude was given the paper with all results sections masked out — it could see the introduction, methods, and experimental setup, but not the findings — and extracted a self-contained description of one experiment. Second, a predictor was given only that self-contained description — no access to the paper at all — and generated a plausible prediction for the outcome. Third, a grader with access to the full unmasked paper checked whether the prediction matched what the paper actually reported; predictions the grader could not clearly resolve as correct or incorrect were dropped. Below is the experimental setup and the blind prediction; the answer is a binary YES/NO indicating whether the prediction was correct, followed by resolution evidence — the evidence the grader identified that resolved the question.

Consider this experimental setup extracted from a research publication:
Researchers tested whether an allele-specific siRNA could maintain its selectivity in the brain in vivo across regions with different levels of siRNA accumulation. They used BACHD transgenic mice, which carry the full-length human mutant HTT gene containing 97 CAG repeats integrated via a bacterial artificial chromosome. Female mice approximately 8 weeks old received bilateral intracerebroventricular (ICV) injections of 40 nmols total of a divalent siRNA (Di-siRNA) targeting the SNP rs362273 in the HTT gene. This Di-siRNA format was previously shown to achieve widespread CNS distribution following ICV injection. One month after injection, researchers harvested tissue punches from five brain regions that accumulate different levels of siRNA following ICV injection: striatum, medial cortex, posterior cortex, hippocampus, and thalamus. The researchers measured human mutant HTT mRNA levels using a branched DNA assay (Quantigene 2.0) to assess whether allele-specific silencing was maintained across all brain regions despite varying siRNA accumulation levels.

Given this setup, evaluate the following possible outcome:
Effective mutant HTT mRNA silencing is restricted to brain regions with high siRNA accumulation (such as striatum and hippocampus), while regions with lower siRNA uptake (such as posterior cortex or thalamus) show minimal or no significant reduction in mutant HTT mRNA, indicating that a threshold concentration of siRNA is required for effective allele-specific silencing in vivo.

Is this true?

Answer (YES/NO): NO